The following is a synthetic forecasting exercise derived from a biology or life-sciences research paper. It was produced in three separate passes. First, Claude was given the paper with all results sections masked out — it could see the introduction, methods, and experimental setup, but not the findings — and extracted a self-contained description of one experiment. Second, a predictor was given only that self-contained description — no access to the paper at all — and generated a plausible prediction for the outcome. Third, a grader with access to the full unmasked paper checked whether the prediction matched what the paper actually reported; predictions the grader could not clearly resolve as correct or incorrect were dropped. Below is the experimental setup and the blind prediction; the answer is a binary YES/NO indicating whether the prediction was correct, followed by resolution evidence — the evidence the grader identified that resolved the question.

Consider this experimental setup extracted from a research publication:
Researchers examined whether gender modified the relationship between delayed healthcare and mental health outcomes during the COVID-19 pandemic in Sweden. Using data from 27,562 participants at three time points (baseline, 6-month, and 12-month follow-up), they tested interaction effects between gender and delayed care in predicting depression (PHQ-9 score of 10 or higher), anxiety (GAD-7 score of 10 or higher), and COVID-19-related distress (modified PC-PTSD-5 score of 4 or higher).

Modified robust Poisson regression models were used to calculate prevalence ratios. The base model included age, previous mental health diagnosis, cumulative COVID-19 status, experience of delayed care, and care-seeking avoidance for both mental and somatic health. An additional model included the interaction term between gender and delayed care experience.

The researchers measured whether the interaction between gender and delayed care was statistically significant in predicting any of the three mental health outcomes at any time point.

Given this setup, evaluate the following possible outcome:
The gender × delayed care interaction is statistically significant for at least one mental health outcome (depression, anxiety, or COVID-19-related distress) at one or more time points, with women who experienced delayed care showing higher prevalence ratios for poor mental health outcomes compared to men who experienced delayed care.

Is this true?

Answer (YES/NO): NO